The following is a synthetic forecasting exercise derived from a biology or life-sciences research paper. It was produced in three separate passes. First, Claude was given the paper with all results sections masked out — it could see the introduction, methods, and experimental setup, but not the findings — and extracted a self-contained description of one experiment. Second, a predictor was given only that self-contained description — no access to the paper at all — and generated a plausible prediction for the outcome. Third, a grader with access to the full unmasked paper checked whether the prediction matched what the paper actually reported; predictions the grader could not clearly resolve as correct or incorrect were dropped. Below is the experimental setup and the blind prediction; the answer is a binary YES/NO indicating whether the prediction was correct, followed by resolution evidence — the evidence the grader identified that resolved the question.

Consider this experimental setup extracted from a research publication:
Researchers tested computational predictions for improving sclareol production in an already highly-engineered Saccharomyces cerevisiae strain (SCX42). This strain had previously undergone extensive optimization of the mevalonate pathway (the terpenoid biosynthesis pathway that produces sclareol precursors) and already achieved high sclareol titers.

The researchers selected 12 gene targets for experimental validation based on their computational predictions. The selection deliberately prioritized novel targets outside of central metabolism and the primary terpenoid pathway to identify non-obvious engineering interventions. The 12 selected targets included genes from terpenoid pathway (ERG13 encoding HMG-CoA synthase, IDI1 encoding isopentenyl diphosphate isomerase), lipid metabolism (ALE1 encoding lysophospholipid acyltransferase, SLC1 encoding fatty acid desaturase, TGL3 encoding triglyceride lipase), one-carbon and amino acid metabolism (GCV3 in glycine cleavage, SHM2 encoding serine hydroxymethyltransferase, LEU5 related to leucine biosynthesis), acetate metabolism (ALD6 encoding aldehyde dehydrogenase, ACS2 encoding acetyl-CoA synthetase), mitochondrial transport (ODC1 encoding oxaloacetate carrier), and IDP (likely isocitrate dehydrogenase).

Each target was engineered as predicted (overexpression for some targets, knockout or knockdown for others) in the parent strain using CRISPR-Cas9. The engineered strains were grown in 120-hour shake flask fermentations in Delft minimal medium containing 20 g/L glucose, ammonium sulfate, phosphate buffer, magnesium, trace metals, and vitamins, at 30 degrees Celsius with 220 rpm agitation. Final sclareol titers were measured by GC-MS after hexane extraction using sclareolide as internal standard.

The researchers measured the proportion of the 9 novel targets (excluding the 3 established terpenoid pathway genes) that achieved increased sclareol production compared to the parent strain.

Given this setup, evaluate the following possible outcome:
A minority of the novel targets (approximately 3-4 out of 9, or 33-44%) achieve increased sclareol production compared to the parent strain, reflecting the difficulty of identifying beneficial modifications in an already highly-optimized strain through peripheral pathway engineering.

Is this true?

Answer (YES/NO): NO